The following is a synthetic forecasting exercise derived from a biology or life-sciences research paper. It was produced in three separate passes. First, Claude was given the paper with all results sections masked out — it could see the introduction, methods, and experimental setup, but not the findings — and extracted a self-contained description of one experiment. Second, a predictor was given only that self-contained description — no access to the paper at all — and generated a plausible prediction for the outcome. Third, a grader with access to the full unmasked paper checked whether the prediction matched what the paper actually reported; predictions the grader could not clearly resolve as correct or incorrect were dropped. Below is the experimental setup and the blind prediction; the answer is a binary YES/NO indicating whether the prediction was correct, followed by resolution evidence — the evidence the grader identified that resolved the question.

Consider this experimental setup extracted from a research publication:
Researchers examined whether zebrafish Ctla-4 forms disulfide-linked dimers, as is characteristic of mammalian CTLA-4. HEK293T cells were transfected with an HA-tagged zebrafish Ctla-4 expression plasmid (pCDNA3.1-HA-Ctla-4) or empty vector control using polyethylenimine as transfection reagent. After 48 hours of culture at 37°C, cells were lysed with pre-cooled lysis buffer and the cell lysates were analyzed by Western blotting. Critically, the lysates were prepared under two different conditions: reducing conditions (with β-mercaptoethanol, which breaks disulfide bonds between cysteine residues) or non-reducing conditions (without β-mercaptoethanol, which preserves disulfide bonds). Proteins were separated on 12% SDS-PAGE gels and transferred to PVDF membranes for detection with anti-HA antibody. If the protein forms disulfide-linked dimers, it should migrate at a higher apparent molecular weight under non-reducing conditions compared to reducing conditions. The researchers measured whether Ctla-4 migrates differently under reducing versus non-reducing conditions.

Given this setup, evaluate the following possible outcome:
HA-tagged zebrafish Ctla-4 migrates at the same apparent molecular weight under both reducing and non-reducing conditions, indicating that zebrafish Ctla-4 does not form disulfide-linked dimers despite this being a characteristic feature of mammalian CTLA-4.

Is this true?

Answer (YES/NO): NO